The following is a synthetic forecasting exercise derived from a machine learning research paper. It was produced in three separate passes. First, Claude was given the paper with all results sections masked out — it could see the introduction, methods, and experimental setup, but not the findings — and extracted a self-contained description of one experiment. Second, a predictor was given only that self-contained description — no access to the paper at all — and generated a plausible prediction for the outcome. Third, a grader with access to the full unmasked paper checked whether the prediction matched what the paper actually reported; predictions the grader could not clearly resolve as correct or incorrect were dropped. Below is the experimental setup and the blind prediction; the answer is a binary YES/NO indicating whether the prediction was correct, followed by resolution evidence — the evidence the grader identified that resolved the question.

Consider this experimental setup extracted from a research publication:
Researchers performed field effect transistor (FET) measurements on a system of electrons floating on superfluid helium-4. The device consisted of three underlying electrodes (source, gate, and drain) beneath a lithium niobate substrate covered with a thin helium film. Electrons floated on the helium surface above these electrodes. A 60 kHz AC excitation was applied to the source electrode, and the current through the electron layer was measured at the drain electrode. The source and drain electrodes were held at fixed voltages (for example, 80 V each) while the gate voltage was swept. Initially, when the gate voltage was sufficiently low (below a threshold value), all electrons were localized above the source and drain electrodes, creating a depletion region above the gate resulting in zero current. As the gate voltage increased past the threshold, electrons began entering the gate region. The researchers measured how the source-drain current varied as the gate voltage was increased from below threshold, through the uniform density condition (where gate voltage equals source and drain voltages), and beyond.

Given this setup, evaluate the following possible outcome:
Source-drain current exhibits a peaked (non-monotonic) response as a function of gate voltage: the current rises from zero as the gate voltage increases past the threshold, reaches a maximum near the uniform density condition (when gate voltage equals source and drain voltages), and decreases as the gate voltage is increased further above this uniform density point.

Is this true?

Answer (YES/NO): YES